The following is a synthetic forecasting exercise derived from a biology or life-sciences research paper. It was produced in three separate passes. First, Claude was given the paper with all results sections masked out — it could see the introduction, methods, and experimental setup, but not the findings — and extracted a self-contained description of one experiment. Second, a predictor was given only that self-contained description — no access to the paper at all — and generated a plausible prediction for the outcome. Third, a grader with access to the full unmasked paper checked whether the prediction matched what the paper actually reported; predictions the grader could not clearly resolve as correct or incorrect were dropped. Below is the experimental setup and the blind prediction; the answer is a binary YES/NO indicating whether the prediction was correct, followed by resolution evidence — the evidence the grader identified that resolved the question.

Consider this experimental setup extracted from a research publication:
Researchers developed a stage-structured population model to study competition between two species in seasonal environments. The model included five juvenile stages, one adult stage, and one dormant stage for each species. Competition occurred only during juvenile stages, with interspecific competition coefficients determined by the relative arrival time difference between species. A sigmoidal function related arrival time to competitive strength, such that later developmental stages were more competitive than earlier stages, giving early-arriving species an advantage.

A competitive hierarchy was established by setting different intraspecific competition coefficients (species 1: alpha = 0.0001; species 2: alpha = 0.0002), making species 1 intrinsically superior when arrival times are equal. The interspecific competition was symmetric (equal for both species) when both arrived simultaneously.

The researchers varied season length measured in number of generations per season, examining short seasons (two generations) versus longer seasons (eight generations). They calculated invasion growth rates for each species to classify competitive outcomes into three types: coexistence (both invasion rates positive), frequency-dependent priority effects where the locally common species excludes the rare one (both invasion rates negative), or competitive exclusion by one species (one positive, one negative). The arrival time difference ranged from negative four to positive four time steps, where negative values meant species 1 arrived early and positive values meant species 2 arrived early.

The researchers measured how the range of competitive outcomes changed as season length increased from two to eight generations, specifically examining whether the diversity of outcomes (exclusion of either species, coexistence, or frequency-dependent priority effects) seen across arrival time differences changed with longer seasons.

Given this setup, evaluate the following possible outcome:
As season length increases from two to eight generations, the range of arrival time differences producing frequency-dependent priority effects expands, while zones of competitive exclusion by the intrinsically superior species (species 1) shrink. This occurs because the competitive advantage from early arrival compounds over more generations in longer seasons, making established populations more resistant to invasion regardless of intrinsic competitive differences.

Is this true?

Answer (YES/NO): NO